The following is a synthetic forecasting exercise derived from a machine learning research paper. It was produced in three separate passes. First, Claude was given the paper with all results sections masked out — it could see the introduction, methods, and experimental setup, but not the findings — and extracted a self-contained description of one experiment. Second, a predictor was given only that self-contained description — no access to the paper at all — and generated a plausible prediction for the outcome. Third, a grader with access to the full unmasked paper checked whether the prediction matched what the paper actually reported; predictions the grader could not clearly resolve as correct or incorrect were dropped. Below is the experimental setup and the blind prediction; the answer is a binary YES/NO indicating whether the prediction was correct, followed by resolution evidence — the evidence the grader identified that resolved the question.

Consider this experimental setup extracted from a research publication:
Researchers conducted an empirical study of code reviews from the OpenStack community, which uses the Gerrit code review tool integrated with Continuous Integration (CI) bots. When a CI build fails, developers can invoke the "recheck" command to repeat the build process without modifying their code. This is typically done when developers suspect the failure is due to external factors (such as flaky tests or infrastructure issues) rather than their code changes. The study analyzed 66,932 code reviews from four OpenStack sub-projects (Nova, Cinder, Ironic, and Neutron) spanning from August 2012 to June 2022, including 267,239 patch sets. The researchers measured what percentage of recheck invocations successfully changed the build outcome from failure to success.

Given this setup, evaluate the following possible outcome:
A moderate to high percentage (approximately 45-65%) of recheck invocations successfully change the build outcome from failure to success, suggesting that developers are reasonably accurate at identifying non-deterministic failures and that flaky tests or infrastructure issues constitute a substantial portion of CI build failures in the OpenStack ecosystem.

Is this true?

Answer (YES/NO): NO